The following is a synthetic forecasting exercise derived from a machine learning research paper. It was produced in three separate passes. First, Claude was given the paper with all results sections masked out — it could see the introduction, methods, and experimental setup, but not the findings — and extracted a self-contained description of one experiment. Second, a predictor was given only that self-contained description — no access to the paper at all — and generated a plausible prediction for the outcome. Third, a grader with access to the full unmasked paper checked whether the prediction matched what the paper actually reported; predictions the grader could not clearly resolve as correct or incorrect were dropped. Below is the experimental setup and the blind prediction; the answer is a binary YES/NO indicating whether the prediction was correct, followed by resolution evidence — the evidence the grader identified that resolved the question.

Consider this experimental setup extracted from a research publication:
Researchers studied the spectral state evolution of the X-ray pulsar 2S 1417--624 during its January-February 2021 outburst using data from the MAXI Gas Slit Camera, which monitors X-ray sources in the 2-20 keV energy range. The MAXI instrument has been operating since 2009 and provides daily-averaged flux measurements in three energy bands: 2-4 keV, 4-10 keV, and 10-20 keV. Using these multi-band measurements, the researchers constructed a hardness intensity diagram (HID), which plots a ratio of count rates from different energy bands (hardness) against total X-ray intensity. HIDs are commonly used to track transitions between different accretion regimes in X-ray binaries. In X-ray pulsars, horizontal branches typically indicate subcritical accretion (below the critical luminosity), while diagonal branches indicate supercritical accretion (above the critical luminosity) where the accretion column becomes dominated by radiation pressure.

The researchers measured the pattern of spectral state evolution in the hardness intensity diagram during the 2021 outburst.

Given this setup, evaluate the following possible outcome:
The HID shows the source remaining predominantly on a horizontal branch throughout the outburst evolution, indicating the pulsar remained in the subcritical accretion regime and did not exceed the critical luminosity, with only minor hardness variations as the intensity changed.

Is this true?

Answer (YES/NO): NO